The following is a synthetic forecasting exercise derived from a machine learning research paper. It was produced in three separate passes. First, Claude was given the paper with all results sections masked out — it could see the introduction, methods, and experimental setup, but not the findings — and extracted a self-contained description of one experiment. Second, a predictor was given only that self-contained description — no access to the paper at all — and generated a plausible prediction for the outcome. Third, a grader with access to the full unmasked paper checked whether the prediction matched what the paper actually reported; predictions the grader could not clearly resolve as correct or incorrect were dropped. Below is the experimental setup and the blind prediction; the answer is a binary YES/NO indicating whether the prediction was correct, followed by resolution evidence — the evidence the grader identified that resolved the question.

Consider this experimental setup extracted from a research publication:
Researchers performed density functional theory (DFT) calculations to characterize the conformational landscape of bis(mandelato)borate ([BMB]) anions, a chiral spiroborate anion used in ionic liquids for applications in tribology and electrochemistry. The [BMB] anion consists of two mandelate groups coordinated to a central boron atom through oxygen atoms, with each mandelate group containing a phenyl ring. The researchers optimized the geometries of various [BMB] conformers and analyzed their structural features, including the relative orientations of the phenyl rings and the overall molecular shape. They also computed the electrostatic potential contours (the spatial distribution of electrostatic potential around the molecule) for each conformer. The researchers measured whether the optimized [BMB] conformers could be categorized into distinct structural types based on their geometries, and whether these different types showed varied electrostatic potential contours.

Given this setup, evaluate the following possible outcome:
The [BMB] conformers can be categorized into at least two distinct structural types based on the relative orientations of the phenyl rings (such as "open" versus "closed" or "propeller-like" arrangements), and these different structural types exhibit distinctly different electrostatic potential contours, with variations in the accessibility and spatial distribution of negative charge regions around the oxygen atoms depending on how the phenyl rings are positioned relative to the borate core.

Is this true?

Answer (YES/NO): YES